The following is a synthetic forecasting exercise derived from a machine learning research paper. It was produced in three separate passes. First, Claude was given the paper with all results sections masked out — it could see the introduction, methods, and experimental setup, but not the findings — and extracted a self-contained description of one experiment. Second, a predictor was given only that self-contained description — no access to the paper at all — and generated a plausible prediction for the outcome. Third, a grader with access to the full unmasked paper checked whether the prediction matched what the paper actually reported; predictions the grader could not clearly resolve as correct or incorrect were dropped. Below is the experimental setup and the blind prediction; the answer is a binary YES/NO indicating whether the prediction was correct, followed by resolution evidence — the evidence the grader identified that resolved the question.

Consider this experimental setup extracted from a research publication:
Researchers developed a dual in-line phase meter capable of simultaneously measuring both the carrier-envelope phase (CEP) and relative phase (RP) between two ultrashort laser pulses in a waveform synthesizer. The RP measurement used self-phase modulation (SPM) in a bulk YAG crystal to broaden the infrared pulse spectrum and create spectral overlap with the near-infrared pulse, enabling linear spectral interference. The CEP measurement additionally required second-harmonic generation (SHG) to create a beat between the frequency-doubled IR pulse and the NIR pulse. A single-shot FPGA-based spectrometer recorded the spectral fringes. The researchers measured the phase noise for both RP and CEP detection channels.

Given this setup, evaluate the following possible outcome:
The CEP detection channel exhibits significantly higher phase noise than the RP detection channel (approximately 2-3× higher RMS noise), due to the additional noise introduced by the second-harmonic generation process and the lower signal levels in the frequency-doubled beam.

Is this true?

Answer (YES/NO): YES